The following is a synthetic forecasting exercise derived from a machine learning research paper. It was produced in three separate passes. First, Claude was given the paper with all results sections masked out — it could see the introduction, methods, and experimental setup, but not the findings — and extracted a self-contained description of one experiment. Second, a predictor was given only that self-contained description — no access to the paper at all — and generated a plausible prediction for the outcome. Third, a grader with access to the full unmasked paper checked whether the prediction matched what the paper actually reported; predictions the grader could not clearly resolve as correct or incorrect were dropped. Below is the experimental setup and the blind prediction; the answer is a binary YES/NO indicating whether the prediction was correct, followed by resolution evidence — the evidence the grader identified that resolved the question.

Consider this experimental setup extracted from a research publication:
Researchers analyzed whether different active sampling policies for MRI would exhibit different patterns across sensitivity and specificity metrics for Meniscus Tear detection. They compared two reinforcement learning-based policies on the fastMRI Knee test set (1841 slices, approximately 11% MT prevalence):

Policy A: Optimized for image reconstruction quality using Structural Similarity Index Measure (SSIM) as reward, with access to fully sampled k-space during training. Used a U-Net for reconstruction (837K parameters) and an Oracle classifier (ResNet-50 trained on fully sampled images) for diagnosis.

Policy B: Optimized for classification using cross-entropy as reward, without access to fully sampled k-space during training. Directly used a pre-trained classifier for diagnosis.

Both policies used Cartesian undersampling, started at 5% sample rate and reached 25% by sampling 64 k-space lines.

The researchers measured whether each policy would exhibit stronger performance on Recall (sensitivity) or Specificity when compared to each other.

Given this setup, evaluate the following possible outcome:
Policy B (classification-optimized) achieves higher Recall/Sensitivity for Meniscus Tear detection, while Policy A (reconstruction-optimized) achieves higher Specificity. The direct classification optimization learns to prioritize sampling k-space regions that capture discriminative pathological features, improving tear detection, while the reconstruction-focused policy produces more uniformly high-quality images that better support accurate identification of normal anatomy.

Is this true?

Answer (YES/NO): NO